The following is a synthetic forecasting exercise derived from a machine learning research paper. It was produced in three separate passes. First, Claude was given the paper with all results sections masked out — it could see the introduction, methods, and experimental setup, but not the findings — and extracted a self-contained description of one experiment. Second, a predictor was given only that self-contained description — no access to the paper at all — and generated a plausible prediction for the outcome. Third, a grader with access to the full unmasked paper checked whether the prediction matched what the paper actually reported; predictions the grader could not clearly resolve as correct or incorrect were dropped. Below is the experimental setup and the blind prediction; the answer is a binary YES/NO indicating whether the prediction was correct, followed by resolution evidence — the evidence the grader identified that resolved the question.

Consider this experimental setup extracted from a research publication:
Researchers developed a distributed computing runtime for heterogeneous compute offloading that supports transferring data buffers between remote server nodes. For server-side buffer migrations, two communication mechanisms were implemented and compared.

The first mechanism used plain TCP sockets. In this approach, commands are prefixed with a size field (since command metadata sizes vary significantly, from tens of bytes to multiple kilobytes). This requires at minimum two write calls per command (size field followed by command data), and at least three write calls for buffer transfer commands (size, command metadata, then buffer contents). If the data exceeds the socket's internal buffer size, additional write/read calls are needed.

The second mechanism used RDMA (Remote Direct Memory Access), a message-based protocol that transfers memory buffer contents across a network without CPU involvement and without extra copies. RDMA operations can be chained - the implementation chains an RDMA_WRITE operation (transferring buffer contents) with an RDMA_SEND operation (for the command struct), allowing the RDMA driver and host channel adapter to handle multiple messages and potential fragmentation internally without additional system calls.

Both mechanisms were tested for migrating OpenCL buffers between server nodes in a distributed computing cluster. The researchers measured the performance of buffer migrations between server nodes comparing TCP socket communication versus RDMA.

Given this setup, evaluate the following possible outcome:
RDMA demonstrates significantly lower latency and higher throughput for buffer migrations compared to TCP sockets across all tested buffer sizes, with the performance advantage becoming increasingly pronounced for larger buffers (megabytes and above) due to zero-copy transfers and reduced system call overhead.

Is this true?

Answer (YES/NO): YES